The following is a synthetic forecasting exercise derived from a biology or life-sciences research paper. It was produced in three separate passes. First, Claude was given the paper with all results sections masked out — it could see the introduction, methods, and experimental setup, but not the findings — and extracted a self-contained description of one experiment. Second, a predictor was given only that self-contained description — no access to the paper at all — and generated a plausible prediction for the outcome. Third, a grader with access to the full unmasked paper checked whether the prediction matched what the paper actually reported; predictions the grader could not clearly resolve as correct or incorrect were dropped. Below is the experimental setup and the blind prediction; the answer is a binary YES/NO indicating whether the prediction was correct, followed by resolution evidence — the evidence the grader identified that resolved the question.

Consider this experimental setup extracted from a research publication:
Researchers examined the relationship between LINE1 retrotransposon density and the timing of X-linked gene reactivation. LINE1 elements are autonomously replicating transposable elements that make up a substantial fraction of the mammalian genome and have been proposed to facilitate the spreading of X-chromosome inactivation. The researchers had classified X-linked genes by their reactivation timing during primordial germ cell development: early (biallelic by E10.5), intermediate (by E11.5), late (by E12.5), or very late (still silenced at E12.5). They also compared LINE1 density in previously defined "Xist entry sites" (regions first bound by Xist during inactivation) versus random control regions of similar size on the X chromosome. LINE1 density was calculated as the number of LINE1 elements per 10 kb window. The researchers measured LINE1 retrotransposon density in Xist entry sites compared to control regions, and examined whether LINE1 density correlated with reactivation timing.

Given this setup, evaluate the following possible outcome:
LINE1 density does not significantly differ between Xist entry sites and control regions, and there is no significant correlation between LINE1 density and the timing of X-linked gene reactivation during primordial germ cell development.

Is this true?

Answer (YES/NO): YES